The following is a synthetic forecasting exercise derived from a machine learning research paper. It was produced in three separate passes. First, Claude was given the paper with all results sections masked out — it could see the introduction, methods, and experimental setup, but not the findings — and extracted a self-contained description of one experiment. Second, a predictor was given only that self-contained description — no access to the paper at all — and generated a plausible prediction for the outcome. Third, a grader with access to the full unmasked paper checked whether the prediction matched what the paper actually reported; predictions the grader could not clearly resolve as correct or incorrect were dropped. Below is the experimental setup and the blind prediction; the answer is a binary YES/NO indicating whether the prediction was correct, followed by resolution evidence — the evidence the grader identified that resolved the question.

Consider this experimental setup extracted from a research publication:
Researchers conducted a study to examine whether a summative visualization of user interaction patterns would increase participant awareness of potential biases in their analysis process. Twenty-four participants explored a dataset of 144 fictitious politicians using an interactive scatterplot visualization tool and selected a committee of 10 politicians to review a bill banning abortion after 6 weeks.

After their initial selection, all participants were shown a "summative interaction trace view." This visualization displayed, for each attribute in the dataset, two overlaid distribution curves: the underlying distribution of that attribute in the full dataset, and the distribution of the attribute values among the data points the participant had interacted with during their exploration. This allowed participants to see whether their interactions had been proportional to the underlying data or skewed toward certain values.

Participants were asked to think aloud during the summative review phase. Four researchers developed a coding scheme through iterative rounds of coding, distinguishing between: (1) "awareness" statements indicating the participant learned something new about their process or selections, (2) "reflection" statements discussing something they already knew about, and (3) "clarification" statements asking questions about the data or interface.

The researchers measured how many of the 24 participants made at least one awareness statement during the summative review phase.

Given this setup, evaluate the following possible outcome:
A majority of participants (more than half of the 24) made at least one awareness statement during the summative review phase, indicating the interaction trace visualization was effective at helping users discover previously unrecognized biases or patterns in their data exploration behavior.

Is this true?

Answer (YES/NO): YES